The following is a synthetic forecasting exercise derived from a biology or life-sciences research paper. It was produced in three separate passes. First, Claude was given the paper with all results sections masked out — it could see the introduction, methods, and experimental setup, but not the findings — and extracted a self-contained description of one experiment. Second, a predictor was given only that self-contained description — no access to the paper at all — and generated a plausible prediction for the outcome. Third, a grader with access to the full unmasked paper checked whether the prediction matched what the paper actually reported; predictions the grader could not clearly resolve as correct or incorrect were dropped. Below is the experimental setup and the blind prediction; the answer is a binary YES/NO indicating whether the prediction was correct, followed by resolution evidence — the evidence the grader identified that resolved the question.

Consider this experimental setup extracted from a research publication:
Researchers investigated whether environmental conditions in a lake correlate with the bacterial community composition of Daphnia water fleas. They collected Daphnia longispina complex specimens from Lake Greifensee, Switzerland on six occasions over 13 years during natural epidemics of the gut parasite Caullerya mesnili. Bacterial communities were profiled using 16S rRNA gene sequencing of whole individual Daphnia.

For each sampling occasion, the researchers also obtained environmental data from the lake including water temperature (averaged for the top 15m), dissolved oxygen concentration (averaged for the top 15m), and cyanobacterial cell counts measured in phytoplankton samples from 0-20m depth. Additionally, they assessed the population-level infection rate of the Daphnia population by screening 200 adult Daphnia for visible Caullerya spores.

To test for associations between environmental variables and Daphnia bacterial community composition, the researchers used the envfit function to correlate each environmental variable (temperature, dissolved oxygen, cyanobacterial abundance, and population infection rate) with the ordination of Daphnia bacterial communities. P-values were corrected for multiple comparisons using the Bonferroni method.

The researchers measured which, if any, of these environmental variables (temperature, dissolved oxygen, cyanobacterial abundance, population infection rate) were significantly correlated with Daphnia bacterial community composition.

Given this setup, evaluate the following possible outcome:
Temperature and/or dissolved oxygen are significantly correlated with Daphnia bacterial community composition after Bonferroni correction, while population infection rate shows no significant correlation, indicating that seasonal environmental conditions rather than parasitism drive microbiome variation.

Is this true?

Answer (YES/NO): NO